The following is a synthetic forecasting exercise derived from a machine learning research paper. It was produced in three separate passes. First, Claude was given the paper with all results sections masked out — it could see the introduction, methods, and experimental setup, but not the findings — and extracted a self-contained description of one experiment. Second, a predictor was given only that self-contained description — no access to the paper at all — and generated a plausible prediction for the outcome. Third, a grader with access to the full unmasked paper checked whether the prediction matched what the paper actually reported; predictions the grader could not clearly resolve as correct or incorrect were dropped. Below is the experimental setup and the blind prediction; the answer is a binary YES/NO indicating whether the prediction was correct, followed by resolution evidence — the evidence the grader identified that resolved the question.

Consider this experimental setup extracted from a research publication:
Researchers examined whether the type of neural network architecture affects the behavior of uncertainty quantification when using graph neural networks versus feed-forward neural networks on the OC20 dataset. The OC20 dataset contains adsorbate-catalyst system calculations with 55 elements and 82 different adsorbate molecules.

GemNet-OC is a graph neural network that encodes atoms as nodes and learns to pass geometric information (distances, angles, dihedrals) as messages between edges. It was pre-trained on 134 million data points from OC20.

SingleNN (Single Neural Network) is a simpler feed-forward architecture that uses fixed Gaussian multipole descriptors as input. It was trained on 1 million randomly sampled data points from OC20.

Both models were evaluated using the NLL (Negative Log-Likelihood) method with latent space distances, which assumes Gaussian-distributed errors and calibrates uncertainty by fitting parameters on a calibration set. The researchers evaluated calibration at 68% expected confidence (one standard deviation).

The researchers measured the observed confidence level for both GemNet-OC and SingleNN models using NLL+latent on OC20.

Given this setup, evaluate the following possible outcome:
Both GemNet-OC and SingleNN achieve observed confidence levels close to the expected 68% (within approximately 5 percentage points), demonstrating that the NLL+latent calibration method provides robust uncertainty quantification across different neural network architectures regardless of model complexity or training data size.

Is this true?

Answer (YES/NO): NO